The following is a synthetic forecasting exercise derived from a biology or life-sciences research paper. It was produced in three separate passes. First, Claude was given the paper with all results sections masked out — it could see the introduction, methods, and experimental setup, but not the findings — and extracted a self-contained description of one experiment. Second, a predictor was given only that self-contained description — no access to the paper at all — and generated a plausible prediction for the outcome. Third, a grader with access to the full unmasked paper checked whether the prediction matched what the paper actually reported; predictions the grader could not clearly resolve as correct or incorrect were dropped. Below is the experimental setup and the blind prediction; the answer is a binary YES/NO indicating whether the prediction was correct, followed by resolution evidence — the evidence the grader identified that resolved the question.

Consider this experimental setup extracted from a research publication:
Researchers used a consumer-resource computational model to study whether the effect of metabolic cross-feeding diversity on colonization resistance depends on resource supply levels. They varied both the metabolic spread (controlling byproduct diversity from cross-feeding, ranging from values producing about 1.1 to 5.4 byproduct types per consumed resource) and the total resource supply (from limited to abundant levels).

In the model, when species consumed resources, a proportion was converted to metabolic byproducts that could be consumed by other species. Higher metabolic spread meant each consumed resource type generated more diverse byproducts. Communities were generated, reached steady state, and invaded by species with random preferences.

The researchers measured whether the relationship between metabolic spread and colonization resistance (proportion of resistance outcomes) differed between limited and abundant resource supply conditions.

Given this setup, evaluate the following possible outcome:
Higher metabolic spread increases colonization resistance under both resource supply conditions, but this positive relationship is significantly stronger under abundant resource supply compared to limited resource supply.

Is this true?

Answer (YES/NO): NO